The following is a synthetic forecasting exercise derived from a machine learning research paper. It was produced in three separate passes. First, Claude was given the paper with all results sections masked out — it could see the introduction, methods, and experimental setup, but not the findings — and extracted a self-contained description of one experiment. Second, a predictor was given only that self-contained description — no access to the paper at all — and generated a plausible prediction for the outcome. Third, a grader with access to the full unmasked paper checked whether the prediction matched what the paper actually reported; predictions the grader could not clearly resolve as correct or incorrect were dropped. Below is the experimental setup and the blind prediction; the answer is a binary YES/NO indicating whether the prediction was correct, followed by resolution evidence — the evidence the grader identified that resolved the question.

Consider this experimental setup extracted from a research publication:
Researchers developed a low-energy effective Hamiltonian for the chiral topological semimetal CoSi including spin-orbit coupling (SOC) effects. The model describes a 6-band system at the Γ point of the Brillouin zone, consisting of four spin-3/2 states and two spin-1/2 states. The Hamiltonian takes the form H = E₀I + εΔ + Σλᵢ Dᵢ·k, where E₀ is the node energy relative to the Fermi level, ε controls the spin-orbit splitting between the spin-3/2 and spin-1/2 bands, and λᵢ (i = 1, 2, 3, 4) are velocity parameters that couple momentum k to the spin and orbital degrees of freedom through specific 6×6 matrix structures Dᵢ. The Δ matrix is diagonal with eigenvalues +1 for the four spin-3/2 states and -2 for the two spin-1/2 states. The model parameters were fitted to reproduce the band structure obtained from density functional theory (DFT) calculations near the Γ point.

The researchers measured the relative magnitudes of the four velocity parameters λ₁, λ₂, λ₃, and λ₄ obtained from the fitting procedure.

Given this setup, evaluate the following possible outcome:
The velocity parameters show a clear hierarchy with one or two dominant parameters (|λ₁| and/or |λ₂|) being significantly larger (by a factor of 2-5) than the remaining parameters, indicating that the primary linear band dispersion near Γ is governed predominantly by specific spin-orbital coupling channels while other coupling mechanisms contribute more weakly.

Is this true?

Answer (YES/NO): NO